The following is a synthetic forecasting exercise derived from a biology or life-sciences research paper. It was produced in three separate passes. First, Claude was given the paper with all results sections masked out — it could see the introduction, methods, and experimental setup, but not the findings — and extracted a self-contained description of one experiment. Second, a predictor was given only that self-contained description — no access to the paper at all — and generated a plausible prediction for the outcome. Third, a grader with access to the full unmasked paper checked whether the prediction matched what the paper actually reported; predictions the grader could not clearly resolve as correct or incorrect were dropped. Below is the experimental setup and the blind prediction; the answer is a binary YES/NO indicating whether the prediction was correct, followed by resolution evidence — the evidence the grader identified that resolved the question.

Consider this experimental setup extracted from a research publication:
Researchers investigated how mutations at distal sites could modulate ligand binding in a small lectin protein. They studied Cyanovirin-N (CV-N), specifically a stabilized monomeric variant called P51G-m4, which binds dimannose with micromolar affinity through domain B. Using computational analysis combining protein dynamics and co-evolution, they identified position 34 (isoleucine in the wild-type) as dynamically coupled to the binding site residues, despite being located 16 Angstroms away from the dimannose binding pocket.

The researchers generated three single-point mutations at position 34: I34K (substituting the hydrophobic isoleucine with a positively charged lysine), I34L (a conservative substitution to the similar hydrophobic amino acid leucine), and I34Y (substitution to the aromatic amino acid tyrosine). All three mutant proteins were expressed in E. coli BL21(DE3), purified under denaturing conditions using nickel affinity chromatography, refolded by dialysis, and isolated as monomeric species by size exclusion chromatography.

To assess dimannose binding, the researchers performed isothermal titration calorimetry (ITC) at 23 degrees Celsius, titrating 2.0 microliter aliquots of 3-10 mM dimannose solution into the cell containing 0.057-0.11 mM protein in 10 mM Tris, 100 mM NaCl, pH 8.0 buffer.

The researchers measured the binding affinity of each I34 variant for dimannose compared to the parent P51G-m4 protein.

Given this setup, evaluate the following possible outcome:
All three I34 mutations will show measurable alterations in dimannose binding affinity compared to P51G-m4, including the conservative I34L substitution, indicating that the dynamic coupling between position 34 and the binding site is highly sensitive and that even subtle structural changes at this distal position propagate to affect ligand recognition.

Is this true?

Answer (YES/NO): YES